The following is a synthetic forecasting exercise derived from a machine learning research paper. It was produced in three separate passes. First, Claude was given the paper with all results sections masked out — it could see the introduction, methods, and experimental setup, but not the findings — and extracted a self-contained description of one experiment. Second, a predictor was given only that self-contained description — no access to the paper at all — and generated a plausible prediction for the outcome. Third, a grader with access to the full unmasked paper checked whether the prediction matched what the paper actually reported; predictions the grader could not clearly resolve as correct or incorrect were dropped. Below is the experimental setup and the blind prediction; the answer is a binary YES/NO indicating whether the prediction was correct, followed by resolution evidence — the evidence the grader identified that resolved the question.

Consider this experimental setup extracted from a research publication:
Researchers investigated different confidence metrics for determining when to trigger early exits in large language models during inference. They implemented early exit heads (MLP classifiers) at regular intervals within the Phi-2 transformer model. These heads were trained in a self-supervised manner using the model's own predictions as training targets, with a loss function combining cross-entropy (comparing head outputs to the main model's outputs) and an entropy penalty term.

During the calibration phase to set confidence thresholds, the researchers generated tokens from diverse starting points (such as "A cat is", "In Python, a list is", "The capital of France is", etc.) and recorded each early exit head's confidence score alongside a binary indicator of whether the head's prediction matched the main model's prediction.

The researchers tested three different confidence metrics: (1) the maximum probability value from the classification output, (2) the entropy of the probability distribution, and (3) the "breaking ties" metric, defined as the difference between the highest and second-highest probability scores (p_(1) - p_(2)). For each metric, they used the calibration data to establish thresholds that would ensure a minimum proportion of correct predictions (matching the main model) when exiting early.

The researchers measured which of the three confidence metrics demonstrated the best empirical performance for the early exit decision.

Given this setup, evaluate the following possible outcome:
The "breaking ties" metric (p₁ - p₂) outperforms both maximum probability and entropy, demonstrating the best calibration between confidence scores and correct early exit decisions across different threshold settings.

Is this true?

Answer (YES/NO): YES